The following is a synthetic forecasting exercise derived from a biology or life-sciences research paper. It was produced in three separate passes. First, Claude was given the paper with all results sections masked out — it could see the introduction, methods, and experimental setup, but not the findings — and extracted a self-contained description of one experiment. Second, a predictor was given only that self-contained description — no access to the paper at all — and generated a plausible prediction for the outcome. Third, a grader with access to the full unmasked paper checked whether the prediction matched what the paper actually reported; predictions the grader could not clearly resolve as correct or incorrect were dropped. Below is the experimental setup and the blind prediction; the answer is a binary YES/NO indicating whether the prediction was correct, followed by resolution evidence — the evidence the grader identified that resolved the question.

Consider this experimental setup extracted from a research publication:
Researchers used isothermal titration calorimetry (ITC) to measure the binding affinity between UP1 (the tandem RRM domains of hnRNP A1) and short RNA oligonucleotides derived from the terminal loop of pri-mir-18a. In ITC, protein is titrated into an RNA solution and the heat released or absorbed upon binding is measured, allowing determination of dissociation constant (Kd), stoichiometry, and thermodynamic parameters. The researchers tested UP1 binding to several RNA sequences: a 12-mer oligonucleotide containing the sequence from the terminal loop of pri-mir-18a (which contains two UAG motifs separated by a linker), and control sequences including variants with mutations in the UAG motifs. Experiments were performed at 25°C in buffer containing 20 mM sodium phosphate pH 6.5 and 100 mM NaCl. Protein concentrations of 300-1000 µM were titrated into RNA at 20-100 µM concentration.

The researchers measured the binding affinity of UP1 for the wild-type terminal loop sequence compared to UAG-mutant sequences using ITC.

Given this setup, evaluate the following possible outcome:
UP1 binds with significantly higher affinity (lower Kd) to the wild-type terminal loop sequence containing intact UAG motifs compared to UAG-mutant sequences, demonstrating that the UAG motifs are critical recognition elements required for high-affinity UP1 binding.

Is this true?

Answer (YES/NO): YES